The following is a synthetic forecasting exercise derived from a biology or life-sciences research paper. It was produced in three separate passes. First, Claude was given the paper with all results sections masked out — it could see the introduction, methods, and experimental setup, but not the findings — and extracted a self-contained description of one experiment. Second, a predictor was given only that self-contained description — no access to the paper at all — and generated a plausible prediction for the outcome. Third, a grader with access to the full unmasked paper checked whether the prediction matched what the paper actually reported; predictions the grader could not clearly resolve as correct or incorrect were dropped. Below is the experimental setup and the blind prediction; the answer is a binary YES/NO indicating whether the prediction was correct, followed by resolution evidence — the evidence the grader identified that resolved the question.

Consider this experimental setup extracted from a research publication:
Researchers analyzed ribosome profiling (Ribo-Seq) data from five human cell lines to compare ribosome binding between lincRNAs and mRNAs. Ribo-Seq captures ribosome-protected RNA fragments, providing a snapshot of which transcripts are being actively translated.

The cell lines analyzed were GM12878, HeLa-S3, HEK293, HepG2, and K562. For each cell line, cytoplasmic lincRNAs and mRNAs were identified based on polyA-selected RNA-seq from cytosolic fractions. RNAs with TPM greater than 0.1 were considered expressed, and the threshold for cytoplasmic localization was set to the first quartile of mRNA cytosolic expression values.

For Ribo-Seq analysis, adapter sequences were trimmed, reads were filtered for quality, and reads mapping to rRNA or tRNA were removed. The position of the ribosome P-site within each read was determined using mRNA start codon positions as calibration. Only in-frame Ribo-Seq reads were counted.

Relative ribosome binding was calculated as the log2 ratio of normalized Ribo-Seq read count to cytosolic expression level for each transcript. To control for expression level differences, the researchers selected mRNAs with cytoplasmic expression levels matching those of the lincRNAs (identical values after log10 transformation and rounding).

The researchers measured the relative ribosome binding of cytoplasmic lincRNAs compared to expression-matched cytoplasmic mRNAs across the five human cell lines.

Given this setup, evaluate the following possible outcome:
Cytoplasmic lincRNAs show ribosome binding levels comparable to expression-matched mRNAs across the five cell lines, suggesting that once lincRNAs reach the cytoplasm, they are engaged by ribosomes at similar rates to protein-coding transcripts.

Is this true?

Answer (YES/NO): NO